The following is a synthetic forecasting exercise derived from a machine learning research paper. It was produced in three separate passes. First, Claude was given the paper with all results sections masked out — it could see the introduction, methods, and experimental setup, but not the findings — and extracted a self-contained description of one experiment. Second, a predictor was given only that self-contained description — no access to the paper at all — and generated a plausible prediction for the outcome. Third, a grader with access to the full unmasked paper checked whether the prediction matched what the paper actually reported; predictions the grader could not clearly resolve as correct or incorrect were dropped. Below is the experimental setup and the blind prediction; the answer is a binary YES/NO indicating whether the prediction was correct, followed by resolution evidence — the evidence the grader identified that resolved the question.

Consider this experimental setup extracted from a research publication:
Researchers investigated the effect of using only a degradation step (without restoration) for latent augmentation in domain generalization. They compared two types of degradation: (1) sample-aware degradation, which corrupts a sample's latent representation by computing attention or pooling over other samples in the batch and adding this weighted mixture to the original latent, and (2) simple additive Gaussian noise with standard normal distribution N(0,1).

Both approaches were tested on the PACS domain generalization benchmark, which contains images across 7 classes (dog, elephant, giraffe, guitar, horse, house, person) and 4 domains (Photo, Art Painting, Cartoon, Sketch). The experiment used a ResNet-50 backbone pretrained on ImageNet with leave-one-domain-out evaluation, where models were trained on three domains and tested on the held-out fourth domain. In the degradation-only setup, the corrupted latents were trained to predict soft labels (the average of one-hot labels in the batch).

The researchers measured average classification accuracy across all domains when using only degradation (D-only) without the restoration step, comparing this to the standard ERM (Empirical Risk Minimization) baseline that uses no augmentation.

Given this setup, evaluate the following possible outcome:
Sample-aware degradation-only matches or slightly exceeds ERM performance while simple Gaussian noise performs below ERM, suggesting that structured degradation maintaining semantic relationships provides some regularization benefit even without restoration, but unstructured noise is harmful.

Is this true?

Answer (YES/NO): YES